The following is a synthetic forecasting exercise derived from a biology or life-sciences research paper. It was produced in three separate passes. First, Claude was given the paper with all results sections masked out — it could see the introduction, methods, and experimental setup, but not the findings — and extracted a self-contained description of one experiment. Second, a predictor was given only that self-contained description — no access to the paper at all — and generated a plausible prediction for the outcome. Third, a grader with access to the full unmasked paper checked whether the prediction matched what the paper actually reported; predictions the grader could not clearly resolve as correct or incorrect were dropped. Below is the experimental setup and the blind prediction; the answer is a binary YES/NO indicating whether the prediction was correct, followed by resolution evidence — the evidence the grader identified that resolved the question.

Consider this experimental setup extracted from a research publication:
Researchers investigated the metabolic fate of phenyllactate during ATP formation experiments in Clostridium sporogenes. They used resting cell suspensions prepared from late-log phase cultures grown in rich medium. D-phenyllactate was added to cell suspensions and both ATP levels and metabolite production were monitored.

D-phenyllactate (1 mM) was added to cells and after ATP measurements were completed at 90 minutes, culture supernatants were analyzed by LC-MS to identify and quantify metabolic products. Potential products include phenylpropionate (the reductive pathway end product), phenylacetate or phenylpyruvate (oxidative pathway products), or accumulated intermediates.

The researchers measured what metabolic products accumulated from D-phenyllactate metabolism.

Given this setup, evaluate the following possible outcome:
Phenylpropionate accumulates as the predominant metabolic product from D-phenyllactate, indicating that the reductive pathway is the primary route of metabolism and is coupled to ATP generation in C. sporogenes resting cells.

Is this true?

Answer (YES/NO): YES